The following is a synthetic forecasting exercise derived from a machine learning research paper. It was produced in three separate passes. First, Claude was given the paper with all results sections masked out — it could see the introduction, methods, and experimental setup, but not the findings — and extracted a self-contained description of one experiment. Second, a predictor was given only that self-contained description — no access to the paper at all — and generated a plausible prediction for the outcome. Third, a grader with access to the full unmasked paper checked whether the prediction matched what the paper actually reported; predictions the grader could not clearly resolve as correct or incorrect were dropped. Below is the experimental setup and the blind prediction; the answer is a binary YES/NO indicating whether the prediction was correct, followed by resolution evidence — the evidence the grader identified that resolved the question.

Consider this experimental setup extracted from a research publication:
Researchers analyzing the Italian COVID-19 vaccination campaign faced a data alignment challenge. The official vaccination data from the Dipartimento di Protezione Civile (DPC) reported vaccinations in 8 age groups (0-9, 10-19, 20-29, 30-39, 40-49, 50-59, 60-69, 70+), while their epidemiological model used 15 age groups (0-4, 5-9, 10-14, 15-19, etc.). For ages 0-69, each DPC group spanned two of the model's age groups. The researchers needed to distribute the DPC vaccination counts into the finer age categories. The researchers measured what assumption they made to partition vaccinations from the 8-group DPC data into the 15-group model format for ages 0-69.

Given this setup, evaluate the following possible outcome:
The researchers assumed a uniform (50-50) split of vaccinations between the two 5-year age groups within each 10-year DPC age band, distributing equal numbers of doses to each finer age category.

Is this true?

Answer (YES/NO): YES